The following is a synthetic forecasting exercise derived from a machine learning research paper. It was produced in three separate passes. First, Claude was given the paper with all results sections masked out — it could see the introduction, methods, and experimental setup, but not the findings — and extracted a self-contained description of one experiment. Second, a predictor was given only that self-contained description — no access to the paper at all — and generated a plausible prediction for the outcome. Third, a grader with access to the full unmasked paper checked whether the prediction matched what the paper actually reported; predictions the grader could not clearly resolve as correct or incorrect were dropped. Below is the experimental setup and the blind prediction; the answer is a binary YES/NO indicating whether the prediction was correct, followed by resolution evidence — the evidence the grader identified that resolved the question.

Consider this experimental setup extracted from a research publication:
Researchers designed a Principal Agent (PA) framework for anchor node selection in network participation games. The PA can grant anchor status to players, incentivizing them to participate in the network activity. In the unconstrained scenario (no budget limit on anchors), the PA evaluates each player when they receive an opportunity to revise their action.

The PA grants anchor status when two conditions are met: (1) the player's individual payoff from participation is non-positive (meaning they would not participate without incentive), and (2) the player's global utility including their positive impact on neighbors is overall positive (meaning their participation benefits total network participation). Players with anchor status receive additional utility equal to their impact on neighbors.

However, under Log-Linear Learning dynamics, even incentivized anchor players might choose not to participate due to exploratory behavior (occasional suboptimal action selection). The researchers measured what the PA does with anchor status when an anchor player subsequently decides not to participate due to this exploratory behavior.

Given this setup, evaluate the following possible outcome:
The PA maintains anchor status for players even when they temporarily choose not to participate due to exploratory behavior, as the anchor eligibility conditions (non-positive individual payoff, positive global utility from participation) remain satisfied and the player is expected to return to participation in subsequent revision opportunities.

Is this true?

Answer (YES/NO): NO